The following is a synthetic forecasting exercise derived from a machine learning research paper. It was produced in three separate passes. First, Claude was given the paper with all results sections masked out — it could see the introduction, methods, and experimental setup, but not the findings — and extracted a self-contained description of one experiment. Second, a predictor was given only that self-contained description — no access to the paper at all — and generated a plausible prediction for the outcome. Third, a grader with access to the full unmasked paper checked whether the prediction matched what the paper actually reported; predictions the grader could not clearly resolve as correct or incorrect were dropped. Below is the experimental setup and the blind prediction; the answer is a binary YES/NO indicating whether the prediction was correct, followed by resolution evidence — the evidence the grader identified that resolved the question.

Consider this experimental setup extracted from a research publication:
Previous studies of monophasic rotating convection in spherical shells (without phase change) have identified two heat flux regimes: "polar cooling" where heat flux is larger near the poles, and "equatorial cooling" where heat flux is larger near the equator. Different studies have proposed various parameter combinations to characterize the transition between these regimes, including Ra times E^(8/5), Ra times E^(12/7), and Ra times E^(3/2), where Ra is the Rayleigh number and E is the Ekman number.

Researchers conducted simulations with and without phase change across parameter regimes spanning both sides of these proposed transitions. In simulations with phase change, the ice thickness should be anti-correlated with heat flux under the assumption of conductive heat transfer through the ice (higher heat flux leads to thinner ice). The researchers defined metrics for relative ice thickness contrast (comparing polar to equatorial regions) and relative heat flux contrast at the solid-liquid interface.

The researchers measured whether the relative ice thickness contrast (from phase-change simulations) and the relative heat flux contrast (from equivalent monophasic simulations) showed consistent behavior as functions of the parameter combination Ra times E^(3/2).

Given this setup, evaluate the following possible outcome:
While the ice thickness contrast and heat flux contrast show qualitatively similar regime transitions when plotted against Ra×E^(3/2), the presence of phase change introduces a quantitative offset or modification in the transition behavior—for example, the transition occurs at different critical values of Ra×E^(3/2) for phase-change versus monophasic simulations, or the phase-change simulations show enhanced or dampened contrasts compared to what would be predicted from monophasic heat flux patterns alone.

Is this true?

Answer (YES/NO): NO